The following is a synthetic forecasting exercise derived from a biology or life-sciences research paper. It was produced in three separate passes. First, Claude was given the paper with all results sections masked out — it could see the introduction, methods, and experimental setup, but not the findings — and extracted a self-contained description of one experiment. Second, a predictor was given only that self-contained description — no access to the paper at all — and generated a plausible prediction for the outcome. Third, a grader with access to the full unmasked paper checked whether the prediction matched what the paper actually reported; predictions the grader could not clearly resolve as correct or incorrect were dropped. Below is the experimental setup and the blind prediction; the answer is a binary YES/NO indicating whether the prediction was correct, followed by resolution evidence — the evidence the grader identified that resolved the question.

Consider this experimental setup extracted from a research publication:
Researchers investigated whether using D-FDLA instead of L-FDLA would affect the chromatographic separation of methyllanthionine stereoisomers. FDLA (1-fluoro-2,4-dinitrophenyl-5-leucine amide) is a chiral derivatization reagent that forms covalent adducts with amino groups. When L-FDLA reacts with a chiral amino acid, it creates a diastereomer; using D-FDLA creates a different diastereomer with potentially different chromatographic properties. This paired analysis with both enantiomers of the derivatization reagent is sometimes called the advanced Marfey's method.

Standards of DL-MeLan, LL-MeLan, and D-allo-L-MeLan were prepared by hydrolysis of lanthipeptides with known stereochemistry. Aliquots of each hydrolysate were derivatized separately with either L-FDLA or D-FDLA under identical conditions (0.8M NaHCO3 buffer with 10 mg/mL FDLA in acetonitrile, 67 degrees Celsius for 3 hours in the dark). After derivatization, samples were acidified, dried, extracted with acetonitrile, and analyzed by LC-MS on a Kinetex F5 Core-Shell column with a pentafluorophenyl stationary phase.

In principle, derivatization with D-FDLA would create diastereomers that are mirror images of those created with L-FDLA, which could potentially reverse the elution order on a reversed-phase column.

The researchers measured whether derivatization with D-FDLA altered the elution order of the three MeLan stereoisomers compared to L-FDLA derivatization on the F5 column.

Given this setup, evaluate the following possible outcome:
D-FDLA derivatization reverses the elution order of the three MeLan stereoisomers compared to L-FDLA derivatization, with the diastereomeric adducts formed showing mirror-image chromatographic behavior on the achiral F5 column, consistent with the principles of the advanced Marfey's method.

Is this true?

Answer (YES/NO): NO